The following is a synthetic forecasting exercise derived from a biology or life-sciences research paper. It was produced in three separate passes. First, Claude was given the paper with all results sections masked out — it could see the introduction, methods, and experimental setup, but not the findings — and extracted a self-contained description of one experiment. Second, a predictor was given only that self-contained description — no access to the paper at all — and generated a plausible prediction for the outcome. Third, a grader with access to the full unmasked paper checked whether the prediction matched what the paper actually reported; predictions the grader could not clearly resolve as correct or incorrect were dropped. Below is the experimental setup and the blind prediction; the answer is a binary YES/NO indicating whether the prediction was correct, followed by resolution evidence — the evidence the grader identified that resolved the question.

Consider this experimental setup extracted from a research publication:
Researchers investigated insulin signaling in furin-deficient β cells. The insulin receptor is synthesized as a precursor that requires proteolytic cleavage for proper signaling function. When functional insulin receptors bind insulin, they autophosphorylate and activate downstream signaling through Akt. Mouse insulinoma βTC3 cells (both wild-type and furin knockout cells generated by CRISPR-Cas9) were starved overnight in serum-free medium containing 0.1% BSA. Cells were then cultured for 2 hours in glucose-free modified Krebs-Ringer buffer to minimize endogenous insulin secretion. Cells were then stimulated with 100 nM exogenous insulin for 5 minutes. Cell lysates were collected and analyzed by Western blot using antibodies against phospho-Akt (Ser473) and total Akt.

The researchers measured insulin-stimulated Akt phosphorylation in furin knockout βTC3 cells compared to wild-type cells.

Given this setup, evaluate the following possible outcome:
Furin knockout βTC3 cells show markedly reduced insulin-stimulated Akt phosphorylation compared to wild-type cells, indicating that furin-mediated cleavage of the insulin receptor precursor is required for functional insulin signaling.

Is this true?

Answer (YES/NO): YES